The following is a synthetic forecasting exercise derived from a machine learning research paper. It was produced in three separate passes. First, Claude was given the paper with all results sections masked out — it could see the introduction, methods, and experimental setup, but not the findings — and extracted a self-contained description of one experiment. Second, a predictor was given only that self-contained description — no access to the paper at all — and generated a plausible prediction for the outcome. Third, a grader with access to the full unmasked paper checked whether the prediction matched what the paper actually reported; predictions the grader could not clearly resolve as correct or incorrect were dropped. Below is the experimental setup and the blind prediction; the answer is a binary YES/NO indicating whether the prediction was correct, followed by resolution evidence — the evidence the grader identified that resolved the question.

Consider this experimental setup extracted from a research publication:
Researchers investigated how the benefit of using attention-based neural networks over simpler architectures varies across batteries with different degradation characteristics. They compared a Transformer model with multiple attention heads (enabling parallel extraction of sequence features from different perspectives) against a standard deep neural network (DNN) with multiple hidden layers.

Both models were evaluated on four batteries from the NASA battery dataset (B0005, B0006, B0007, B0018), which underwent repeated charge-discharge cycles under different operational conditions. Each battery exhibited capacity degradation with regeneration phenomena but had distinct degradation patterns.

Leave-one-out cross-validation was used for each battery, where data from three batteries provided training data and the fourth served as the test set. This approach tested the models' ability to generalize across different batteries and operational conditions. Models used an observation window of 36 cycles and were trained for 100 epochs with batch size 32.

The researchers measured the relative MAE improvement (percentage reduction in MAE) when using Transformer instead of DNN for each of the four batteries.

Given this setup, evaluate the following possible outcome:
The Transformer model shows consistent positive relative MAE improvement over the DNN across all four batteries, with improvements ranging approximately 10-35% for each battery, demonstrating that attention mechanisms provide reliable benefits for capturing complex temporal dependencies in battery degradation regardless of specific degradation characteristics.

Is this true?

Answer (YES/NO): NO